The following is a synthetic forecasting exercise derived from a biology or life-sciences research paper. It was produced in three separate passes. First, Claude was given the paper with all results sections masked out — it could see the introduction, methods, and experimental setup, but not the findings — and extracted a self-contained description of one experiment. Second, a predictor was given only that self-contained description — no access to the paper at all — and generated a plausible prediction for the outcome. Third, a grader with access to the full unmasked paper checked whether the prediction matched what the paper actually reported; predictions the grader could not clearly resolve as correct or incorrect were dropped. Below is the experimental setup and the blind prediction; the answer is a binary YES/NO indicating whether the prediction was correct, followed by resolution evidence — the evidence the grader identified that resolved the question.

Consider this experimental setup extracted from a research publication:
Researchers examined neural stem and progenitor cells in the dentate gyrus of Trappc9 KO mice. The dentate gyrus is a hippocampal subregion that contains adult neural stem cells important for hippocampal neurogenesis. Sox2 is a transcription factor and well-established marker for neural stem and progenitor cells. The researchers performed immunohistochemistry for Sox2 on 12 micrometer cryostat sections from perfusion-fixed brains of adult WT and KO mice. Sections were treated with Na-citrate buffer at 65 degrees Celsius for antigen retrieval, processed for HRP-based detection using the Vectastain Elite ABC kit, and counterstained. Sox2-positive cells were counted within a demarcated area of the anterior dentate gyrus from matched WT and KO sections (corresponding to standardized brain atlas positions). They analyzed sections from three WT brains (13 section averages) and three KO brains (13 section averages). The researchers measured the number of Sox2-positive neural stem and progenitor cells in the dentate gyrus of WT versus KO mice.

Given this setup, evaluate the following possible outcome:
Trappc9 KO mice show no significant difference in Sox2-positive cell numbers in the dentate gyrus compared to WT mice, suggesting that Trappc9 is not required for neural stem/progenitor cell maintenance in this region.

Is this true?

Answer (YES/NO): NO